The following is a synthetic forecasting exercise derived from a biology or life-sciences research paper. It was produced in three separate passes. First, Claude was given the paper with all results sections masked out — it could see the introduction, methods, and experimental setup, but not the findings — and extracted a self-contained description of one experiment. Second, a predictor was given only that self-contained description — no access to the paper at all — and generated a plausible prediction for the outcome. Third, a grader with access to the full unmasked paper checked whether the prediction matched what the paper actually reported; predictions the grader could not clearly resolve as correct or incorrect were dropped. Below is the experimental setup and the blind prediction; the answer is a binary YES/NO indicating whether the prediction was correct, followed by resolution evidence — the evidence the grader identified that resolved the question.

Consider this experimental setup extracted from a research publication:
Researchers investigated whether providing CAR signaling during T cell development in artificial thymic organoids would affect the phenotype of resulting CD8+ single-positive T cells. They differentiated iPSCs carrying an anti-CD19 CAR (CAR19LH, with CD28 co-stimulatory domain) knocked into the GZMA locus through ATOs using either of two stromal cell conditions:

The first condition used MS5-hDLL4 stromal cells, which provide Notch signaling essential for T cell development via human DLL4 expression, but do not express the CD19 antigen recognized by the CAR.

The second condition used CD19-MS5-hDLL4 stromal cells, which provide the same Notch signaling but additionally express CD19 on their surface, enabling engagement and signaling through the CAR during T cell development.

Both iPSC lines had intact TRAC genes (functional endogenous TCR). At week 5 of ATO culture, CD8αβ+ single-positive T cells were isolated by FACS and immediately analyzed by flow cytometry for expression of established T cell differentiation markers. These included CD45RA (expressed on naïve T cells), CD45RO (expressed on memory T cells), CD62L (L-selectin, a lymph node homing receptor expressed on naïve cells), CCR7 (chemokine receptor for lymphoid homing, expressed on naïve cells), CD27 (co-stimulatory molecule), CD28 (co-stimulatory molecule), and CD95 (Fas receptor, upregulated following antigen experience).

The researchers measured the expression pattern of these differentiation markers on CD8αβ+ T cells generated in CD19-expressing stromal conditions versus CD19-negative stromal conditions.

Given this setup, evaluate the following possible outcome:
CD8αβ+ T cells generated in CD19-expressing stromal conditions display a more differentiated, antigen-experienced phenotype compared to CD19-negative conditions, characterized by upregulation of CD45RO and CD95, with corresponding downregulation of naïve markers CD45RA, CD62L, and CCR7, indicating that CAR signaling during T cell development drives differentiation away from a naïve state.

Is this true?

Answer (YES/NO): NO